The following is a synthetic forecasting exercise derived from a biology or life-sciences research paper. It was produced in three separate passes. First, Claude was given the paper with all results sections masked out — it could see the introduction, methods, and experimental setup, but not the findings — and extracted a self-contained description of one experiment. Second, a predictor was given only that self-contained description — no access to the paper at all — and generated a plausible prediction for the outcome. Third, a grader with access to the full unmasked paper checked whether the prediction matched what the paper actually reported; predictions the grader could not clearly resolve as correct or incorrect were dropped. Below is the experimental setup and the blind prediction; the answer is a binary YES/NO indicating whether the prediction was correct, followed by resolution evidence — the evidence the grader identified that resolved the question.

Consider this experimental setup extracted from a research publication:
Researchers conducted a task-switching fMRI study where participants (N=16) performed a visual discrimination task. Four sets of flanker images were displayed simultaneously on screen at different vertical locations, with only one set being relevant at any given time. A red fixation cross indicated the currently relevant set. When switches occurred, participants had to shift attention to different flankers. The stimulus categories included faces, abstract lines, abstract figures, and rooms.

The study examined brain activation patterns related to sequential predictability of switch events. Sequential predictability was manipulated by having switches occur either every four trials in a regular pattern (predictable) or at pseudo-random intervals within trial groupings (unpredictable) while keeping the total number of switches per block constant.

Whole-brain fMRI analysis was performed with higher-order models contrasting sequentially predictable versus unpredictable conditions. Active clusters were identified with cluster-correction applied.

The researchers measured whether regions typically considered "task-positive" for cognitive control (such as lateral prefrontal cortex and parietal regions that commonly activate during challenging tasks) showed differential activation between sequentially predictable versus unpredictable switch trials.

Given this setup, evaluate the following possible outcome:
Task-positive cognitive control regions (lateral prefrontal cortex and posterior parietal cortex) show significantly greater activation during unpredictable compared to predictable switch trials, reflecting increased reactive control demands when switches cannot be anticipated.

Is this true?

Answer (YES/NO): NO